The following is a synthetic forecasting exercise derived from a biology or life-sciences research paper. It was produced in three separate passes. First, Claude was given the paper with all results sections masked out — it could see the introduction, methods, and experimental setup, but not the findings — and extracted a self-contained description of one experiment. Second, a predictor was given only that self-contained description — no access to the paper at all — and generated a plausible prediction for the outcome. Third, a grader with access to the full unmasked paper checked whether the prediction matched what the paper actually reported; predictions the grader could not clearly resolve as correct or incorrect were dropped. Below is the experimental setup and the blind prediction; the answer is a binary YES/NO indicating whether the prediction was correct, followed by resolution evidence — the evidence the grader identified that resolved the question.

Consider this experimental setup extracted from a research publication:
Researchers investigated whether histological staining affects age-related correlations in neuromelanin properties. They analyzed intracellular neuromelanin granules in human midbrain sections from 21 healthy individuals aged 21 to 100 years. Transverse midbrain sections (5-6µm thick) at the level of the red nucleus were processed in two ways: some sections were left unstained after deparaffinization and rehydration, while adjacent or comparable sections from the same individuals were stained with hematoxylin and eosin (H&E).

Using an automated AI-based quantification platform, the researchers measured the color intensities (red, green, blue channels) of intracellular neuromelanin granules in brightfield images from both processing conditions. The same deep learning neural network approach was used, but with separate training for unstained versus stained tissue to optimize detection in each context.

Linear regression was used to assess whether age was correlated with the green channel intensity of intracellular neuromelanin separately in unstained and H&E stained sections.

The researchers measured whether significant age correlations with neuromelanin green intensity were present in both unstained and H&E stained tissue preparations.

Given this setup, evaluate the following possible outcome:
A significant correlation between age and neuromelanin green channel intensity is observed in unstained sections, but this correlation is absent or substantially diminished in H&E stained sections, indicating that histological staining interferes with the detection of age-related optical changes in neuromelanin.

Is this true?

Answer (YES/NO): NO